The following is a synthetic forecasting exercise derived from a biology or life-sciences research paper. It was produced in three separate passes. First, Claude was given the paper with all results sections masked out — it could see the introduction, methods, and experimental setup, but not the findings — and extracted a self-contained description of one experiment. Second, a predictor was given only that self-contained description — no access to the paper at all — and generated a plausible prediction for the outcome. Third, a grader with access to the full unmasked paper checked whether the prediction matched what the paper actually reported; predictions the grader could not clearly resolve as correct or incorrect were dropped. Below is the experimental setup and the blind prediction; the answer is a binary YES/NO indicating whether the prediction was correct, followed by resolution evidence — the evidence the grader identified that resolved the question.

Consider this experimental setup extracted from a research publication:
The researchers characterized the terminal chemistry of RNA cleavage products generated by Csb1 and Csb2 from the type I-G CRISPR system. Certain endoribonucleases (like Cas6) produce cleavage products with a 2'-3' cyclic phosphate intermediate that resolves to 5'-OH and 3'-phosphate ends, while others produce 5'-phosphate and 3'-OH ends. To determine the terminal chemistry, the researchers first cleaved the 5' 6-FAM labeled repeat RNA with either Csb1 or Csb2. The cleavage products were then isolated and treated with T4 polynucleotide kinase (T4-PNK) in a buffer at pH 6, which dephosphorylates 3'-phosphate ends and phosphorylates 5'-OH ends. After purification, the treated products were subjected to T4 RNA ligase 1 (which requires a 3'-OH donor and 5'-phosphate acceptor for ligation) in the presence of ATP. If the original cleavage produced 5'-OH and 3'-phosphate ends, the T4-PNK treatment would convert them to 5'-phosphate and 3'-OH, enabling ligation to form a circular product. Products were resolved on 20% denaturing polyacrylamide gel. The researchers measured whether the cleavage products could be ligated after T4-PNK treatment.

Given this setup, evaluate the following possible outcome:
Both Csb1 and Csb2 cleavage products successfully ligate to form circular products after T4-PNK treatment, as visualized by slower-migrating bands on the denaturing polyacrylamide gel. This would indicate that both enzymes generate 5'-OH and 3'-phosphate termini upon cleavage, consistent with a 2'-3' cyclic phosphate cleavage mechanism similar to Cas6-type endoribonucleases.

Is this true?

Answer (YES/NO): NO